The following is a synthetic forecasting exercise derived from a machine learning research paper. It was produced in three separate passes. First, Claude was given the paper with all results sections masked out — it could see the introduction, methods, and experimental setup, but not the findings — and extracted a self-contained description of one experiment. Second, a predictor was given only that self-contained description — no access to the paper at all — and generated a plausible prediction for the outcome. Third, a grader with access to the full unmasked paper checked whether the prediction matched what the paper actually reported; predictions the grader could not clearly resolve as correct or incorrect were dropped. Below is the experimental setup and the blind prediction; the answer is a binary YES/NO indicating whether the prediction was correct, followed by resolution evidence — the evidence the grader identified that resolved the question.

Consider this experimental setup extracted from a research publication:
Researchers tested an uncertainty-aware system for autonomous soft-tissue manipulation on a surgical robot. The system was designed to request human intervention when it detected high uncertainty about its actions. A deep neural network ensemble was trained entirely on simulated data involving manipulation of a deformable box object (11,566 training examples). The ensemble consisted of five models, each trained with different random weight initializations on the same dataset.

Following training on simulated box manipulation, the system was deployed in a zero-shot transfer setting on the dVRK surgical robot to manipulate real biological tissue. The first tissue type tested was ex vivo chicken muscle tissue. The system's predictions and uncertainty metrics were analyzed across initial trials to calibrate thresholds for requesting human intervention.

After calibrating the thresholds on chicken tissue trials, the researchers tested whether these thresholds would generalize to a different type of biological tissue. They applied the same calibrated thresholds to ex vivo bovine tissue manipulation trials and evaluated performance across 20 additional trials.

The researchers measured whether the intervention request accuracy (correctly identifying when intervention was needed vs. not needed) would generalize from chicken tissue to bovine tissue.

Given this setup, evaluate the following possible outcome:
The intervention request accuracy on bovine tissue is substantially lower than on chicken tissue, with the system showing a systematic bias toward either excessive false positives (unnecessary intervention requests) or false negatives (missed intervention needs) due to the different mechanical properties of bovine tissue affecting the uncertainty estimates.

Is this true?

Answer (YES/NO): NO